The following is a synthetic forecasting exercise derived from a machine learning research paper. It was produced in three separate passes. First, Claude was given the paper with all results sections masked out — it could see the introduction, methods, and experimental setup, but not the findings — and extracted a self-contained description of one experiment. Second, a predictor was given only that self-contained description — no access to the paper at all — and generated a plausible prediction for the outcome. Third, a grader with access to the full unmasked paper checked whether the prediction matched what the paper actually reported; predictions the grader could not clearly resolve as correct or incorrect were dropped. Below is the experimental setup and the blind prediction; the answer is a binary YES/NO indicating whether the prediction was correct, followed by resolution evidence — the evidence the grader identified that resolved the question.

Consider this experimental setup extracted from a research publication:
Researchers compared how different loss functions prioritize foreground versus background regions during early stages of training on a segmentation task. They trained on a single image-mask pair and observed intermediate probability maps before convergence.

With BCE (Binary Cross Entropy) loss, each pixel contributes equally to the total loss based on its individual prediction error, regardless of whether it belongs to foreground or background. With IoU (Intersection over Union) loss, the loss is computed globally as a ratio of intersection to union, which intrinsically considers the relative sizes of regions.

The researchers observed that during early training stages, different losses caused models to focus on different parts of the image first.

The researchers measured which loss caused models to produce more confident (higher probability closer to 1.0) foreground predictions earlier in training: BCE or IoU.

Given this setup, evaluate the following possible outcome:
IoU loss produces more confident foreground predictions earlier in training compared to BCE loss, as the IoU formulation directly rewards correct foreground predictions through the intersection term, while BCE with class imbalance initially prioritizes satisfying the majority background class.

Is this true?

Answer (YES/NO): YES